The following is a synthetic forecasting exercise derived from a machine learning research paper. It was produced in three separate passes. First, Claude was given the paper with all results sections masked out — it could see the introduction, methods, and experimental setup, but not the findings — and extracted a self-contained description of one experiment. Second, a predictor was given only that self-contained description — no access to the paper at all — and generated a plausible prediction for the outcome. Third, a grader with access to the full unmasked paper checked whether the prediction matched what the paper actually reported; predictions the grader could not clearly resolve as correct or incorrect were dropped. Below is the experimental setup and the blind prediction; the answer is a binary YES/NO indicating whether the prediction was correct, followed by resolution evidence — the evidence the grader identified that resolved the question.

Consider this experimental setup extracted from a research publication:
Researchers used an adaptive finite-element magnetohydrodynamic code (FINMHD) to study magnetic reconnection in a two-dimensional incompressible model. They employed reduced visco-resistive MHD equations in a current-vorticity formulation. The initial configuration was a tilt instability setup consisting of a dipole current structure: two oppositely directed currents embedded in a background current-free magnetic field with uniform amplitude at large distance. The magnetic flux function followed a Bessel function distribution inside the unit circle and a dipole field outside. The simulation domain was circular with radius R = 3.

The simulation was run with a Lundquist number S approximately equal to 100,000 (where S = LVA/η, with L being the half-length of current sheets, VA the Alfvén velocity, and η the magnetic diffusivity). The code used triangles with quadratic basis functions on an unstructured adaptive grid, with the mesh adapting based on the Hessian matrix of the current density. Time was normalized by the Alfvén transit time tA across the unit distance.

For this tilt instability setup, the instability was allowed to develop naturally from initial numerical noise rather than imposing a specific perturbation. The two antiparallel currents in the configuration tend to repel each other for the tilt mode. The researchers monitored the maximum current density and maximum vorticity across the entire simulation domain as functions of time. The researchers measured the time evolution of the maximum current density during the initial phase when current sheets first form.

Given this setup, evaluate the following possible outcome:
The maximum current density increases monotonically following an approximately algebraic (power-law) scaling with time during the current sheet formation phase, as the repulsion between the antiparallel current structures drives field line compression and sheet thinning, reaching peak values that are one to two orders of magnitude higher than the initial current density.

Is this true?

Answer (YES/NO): NO